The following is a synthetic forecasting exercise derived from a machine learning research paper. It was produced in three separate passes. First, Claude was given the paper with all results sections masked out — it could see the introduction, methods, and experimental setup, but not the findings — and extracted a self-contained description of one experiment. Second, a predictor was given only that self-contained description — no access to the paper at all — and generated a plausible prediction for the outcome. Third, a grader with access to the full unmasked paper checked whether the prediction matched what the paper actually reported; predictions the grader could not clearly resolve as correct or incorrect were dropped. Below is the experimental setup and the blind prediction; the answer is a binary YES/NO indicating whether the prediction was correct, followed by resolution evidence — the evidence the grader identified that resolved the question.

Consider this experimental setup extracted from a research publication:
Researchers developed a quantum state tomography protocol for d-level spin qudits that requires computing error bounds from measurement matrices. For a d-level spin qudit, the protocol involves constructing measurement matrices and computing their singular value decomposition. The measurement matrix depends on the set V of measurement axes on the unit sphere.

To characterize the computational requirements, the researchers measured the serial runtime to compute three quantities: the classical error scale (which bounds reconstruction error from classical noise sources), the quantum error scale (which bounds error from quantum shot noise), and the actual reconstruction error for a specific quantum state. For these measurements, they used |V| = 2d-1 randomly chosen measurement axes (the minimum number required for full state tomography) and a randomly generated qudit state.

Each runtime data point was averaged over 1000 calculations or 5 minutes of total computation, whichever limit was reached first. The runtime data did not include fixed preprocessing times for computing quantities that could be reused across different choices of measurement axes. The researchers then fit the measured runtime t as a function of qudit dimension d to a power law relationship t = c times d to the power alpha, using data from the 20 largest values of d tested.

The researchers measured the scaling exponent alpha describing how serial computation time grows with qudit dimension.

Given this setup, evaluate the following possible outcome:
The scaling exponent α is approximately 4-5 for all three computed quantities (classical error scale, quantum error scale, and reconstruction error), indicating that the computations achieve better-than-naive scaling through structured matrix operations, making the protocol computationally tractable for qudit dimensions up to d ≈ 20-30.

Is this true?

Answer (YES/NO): NO